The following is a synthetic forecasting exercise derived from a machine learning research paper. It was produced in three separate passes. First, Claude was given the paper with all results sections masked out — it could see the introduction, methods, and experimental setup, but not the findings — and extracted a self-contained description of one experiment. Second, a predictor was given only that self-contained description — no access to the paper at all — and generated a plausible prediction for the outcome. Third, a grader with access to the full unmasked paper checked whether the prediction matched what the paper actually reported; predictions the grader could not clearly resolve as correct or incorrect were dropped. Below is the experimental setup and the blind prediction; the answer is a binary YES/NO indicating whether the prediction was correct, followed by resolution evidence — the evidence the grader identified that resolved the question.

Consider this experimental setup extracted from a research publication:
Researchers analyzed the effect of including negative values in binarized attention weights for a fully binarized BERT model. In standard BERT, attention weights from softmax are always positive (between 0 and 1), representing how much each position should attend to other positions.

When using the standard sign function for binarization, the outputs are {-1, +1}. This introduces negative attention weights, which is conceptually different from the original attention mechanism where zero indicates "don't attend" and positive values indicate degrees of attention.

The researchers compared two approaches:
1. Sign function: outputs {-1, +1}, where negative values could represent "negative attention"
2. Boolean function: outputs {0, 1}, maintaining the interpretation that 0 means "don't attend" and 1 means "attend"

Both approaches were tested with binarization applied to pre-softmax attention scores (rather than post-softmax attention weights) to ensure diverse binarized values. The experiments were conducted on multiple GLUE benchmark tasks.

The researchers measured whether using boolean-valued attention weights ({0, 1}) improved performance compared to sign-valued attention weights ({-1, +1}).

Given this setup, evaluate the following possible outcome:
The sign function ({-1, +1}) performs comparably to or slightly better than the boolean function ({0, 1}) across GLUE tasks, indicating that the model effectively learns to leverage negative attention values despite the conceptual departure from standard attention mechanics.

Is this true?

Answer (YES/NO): NO